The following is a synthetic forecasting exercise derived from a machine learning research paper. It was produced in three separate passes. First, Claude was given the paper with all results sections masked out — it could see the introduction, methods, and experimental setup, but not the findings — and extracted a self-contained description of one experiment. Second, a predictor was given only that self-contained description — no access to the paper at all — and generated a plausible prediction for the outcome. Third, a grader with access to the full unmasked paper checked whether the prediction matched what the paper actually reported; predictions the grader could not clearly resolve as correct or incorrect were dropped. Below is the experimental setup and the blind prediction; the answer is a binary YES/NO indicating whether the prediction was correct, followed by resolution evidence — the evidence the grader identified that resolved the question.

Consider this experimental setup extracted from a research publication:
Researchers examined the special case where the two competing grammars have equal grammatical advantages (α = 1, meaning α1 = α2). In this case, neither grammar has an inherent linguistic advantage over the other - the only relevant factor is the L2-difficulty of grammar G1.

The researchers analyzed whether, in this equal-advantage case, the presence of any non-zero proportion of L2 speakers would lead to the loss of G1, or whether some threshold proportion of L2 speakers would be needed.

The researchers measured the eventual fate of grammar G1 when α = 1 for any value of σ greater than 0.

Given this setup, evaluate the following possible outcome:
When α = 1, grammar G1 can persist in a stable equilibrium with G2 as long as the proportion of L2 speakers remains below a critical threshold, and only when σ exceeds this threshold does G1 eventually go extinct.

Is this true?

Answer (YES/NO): NO